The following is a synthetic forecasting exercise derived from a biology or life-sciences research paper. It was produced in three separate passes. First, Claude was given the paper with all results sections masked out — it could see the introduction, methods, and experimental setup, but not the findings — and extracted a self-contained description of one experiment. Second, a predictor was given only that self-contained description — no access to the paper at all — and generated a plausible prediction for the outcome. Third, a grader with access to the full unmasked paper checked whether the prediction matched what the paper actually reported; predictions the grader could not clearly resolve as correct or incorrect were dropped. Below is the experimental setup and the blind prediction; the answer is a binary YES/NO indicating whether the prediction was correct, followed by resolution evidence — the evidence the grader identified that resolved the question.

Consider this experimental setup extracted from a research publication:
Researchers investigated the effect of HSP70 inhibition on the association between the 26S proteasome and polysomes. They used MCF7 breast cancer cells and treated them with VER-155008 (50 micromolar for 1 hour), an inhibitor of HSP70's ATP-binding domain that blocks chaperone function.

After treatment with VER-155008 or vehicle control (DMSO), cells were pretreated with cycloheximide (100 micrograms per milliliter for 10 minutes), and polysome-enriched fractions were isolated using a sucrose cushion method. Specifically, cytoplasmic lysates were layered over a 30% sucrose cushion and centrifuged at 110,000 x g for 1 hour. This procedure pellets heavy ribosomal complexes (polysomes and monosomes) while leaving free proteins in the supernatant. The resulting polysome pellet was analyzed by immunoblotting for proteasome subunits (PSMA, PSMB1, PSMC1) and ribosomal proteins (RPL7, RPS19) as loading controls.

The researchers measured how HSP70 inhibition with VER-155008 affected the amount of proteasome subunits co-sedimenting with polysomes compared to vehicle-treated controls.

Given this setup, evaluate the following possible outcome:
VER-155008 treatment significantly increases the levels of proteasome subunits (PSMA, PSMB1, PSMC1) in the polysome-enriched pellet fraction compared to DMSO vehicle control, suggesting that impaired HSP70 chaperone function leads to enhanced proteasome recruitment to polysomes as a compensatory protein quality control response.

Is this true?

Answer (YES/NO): NO